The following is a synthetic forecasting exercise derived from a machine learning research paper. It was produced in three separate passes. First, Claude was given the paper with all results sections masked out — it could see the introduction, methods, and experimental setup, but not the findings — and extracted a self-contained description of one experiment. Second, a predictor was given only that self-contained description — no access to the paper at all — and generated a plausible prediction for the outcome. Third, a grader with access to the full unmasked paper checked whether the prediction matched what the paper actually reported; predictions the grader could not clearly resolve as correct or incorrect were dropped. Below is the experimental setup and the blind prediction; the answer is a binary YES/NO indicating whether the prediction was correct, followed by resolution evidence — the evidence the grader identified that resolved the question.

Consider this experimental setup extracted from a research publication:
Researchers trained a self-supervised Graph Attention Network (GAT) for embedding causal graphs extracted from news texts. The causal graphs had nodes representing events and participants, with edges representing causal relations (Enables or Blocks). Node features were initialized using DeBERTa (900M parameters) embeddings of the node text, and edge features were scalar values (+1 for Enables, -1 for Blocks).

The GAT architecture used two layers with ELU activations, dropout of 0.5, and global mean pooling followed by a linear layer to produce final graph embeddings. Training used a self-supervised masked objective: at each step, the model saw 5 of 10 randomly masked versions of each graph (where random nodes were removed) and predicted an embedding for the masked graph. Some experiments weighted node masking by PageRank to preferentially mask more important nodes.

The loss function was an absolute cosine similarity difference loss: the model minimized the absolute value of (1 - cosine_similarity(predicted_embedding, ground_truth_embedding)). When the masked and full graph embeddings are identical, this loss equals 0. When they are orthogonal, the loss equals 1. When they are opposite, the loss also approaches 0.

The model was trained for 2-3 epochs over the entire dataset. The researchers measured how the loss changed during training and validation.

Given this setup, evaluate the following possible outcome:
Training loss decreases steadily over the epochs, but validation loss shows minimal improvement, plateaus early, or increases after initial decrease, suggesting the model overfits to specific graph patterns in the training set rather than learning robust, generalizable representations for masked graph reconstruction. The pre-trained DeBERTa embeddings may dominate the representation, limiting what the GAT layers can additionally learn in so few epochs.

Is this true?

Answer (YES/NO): NO